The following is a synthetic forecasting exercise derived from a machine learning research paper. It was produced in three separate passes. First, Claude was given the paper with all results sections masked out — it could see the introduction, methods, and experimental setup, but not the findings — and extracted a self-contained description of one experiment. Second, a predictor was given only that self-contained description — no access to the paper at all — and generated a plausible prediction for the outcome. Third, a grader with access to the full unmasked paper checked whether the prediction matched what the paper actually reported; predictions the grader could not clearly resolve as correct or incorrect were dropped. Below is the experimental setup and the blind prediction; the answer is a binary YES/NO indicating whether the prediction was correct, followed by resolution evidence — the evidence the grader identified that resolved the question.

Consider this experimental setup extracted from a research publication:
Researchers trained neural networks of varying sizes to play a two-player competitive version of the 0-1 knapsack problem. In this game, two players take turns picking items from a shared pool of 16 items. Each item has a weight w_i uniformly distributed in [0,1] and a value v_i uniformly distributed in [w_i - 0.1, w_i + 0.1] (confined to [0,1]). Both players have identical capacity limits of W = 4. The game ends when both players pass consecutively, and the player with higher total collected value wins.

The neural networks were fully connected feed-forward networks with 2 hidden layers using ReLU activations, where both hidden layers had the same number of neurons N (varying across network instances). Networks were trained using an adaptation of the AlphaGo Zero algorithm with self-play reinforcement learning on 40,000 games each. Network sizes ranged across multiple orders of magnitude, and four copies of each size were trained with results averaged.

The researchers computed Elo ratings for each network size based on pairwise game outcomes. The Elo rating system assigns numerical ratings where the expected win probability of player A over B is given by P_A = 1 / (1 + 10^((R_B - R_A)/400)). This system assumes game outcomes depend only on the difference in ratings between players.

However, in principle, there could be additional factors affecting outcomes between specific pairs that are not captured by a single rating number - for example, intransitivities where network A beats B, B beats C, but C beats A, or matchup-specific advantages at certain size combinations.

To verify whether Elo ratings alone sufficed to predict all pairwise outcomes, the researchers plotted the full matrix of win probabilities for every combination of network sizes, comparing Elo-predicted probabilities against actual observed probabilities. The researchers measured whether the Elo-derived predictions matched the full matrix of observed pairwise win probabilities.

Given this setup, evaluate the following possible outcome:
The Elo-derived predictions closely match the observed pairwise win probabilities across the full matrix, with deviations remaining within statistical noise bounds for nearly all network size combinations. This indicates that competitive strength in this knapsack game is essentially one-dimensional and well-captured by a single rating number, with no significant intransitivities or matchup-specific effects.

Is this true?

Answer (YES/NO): YES